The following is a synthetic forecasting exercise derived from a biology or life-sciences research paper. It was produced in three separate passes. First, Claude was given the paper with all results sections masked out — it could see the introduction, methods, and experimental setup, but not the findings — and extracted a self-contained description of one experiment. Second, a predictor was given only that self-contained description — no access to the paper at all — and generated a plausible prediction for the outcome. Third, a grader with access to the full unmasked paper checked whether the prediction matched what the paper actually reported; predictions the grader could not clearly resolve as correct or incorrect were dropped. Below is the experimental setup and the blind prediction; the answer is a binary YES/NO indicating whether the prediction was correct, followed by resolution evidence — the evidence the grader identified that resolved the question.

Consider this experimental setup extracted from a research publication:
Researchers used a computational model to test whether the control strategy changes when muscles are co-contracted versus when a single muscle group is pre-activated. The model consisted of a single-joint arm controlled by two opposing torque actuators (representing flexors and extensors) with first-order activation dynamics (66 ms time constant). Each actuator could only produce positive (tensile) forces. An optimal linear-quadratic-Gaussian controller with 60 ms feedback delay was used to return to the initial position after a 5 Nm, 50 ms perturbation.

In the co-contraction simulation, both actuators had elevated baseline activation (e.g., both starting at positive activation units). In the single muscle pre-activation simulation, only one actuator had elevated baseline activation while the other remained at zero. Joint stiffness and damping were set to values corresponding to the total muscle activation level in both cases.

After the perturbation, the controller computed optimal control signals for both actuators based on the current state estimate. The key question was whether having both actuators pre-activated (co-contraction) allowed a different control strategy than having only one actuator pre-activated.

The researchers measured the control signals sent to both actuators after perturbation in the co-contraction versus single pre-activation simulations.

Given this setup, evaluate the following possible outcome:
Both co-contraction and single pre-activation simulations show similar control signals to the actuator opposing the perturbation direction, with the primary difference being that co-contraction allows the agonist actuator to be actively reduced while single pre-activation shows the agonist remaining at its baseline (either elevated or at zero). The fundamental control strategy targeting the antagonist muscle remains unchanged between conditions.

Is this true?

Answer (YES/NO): NO